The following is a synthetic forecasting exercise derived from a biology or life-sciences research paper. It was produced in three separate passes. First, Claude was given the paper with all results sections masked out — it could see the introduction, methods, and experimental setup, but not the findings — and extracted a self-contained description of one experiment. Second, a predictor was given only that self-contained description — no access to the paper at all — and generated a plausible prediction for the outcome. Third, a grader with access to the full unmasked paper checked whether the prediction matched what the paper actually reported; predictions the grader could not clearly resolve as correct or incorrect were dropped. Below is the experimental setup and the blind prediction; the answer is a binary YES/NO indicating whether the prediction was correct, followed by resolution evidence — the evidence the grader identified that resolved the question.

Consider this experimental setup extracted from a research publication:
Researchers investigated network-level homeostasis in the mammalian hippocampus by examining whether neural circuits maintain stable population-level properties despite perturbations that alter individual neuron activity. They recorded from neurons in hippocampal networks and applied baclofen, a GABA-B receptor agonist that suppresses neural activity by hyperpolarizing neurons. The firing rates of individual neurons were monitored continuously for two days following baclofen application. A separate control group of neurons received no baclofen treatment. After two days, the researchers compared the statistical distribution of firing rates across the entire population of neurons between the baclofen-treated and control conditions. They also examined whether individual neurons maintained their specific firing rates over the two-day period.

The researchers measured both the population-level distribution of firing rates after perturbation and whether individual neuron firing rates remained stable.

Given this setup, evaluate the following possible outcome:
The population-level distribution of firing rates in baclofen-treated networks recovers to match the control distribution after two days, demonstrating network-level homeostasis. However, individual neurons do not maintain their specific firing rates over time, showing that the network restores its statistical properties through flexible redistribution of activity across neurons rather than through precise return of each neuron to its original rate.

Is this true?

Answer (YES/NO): YES